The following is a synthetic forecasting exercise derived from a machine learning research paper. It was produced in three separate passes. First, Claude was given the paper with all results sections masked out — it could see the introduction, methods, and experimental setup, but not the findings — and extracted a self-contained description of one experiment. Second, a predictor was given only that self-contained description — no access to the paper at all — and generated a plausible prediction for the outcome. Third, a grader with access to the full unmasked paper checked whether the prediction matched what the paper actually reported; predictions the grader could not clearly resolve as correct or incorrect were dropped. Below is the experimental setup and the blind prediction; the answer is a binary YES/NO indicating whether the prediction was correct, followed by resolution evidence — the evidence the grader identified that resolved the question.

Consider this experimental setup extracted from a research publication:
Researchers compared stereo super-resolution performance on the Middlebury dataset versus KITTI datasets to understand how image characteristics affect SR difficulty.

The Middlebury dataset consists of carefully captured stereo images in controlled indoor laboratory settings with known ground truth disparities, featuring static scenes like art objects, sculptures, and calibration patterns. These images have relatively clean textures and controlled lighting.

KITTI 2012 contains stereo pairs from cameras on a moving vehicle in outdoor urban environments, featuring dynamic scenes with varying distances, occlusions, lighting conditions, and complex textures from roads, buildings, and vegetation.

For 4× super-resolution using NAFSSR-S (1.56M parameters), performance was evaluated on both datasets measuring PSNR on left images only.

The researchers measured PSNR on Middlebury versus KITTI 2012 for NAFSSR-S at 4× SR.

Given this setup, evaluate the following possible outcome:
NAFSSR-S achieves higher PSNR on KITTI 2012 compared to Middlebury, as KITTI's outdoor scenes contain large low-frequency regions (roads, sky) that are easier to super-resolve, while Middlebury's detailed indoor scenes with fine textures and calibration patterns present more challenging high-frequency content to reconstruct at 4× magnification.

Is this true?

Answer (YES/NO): NO